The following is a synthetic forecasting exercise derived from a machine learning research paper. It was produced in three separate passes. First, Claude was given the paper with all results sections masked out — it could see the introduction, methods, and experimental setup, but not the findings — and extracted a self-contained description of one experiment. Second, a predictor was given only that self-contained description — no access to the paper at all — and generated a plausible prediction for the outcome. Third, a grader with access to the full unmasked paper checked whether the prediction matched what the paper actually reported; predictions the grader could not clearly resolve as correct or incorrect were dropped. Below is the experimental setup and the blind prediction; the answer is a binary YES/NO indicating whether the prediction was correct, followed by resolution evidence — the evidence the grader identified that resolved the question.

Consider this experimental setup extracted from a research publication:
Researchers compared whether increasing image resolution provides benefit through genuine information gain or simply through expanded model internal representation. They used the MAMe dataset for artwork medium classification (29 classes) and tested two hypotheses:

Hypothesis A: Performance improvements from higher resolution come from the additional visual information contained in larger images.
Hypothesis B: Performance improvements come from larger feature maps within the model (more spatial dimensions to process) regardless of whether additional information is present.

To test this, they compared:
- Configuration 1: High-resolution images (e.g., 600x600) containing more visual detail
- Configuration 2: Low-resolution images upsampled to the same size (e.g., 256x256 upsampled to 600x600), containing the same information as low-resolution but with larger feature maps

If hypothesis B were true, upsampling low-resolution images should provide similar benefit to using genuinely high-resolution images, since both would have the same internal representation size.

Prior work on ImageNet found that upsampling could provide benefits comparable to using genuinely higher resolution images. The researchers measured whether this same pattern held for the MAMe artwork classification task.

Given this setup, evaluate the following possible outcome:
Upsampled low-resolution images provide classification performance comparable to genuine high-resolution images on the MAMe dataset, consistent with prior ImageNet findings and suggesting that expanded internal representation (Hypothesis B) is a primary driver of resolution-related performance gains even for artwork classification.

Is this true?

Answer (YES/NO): NO